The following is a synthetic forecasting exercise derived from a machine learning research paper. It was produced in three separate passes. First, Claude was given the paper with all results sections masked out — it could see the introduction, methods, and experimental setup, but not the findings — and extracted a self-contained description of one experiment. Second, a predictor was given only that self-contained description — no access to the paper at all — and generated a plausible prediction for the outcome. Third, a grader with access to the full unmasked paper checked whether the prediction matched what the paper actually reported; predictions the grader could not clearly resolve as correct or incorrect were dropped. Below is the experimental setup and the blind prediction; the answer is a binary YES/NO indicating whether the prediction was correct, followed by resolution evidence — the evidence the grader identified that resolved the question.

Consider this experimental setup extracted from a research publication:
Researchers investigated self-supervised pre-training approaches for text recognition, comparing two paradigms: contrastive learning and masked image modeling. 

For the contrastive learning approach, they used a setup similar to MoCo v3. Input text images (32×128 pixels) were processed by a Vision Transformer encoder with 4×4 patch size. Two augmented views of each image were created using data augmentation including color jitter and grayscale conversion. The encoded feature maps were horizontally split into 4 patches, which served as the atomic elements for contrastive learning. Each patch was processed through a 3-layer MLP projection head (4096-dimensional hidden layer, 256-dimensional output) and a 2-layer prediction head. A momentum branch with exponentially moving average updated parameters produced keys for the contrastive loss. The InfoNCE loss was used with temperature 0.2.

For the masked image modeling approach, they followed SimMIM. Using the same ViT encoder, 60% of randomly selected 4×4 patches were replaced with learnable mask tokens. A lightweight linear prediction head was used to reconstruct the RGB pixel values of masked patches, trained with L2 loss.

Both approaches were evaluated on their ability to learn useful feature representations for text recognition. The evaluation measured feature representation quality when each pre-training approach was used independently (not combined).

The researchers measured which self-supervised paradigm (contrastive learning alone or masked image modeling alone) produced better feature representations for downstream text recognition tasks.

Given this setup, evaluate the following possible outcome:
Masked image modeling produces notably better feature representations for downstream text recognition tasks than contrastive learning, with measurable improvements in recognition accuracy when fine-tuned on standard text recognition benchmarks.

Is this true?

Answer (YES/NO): NO